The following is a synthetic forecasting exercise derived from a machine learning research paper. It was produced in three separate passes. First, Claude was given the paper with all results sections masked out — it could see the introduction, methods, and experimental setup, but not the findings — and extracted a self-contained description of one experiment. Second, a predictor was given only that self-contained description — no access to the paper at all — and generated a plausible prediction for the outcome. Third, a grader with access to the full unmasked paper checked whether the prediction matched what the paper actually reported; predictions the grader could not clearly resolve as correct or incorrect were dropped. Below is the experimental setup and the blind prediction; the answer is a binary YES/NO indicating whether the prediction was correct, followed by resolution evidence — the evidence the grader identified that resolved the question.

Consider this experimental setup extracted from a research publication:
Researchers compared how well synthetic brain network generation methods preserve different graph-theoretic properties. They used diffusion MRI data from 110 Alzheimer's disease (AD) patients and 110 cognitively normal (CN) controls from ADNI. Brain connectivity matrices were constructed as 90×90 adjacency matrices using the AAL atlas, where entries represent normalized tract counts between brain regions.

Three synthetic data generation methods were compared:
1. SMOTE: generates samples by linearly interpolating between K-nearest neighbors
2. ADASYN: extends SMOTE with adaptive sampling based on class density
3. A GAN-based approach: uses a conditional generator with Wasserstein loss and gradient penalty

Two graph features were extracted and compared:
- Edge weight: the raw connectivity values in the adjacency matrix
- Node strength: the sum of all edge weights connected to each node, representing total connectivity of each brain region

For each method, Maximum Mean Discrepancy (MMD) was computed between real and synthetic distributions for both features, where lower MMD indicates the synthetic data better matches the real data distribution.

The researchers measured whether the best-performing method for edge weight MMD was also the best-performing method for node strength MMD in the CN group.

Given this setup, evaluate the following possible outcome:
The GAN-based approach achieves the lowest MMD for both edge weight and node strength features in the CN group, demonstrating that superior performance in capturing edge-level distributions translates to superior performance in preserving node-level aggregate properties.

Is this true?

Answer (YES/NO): NO